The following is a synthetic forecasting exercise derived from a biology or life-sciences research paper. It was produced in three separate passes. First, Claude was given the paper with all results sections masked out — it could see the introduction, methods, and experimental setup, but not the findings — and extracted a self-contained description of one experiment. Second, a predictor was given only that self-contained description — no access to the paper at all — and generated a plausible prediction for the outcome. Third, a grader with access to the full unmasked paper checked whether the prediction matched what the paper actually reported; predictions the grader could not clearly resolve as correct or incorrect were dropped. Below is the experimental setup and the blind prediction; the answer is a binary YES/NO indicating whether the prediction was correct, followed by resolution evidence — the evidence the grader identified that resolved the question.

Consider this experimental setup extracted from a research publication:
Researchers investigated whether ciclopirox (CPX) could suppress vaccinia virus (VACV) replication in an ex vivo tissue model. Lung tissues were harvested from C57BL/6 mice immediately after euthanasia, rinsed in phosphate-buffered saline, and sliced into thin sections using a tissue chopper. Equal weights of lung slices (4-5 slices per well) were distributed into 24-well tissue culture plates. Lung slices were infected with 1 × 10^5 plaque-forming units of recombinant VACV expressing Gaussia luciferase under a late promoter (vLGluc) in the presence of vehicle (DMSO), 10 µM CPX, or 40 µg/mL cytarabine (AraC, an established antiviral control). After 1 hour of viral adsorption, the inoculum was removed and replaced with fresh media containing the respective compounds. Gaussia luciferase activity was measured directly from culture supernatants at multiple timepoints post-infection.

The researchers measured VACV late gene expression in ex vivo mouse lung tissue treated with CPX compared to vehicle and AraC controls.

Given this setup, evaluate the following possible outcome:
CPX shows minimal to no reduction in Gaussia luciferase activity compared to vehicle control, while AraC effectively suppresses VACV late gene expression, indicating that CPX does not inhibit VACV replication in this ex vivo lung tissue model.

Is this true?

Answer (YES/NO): NO